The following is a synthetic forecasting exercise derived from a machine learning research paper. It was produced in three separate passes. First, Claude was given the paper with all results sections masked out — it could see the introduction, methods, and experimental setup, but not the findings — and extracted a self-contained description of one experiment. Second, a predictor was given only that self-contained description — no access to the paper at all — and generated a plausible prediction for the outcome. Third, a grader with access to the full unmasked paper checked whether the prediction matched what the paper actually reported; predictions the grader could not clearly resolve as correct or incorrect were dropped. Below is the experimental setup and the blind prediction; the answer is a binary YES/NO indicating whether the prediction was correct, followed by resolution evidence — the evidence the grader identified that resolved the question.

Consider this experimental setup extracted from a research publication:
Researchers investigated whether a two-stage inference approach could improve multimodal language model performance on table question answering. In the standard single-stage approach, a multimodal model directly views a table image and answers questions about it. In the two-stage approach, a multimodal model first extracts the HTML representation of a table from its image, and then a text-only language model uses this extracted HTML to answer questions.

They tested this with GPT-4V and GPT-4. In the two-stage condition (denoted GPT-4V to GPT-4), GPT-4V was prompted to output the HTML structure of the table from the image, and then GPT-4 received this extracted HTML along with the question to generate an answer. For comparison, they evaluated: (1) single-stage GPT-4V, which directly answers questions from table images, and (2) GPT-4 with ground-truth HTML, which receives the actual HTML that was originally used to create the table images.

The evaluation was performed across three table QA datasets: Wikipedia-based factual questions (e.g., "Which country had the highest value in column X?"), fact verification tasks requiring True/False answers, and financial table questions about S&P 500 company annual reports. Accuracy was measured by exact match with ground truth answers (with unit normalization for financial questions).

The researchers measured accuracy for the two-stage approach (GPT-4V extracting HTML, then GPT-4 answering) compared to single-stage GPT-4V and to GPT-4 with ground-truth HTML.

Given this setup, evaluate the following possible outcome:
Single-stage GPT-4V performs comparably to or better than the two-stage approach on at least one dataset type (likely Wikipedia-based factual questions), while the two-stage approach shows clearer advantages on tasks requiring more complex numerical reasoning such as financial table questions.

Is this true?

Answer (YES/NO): NO